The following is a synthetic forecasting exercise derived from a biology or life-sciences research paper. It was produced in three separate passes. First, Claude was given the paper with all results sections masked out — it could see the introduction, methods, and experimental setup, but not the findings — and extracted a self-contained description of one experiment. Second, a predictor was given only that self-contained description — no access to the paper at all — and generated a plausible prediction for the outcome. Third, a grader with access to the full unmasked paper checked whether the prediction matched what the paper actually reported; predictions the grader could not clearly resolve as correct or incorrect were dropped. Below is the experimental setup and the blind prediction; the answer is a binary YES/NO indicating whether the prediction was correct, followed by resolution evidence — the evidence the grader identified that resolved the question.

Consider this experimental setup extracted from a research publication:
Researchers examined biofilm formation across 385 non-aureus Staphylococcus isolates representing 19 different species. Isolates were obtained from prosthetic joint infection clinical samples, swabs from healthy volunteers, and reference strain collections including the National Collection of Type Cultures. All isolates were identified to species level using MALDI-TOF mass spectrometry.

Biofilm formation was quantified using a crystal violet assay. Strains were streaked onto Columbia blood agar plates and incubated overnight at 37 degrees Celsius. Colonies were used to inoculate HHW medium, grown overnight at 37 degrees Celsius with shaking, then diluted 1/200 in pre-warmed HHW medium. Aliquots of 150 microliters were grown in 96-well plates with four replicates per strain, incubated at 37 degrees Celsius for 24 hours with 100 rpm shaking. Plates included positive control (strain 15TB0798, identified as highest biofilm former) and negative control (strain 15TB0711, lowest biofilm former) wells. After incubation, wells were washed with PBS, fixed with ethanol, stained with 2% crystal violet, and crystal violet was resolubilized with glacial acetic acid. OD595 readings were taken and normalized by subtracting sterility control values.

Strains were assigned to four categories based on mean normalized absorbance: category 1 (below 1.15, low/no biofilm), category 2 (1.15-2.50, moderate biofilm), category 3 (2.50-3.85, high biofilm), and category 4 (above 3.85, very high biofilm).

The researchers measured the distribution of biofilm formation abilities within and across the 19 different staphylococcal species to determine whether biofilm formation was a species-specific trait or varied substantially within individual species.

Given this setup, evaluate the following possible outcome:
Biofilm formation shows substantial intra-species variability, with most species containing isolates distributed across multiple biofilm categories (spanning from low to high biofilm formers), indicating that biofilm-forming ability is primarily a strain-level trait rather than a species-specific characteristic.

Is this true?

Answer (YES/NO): NO